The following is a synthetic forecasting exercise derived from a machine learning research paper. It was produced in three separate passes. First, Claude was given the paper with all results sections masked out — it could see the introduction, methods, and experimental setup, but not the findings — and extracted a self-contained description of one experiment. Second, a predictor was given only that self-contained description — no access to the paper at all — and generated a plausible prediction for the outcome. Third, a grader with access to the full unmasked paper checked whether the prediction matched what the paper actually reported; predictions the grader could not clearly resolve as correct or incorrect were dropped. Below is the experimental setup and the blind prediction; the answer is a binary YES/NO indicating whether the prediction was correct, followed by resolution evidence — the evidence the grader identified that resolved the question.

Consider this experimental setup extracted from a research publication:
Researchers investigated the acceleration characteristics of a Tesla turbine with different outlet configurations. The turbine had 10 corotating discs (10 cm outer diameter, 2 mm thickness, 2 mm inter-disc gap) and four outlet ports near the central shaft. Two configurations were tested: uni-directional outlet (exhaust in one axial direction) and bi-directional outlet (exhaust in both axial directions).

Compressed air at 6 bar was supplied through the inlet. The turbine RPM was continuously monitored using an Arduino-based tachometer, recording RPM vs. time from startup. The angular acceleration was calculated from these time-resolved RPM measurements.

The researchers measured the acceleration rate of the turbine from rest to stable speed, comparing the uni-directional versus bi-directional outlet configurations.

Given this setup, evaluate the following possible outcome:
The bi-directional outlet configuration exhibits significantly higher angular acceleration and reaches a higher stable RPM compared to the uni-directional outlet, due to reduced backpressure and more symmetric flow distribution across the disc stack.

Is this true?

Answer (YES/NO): NO